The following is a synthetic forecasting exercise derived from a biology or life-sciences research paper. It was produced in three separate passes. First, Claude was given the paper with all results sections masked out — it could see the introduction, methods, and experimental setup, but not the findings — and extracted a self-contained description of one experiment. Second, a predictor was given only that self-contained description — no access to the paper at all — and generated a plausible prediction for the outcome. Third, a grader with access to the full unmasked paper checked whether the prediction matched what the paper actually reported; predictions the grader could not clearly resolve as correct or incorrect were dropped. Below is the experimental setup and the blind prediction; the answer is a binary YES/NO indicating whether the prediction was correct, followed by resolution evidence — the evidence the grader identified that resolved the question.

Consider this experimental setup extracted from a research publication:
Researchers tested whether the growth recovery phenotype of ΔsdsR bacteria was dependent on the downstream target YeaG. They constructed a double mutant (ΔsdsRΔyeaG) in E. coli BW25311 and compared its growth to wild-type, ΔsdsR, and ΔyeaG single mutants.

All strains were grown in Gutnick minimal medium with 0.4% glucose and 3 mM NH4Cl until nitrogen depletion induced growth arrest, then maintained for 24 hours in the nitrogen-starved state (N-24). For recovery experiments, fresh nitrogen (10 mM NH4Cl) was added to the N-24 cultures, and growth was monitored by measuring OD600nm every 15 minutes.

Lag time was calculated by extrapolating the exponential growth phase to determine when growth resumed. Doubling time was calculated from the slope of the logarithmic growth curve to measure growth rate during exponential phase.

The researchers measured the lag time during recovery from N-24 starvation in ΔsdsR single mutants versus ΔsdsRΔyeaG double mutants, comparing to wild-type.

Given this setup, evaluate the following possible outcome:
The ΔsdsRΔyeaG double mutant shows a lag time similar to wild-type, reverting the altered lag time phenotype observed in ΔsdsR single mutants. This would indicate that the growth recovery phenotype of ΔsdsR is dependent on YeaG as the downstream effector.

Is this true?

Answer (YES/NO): NO